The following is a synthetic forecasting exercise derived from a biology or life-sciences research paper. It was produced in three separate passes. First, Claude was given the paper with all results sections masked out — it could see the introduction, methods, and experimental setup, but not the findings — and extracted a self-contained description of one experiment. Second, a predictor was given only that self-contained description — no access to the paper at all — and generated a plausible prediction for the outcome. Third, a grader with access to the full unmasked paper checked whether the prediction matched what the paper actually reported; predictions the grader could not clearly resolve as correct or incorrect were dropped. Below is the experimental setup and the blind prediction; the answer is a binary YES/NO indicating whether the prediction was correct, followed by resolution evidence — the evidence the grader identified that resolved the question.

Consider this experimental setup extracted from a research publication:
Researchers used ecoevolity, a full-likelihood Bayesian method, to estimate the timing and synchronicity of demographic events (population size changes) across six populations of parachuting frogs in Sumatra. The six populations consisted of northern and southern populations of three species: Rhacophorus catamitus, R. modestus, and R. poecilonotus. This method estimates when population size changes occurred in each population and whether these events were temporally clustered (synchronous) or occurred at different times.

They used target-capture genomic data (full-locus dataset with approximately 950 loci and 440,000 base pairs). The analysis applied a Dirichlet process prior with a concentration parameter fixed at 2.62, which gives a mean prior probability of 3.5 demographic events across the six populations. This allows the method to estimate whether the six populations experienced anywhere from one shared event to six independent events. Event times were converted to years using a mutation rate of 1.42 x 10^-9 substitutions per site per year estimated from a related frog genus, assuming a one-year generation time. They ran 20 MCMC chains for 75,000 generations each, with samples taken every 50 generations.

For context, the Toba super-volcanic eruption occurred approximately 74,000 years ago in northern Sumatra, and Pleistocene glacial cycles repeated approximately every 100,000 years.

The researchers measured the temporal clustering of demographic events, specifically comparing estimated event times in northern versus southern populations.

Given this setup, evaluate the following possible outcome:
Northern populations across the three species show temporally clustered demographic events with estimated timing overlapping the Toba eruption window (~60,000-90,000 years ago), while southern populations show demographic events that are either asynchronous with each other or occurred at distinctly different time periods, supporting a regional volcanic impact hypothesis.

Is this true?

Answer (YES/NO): NO